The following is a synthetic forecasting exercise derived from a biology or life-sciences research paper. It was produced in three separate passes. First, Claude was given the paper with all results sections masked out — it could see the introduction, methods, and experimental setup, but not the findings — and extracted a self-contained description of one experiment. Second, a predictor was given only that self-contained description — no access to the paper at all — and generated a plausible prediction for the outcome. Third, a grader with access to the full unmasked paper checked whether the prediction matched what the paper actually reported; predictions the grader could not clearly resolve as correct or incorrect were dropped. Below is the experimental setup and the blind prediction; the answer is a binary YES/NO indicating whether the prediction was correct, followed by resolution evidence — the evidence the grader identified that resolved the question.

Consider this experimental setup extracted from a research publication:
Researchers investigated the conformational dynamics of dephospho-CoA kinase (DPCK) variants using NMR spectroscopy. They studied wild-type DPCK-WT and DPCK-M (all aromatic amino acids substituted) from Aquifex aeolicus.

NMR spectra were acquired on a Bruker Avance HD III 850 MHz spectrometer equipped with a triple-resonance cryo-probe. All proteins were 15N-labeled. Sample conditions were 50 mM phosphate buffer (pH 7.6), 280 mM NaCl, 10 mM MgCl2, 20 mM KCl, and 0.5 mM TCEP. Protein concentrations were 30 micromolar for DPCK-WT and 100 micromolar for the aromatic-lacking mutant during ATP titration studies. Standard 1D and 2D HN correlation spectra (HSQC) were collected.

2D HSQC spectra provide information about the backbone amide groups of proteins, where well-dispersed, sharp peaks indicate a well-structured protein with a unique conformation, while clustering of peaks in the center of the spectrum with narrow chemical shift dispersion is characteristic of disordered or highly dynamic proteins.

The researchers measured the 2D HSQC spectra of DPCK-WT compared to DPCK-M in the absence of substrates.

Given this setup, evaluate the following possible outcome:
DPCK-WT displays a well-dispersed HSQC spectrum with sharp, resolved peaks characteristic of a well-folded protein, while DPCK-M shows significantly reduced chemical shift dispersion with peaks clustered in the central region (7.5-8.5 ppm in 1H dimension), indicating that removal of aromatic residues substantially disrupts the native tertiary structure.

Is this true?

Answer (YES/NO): YES